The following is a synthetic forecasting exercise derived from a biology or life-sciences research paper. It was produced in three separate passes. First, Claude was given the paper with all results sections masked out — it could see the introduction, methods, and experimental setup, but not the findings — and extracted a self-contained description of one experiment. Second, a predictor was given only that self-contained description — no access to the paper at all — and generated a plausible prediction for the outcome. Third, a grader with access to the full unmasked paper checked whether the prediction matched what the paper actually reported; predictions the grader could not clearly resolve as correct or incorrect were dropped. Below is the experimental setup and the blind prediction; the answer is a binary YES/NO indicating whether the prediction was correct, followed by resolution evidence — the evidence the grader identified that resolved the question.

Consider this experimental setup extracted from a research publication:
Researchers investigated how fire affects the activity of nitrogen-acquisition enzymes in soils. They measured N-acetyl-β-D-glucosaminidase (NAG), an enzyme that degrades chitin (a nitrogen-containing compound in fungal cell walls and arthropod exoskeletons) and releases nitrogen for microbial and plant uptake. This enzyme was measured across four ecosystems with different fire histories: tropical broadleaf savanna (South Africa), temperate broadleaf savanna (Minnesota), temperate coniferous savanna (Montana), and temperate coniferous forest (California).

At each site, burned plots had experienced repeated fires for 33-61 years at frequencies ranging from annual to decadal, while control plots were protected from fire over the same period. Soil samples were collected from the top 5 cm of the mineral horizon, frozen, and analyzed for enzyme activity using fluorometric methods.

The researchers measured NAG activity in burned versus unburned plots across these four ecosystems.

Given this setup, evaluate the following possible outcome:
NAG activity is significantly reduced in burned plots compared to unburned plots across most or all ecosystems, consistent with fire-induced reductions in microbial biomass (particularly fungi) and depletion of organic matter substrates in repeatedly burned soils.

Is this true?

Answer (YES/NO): YES